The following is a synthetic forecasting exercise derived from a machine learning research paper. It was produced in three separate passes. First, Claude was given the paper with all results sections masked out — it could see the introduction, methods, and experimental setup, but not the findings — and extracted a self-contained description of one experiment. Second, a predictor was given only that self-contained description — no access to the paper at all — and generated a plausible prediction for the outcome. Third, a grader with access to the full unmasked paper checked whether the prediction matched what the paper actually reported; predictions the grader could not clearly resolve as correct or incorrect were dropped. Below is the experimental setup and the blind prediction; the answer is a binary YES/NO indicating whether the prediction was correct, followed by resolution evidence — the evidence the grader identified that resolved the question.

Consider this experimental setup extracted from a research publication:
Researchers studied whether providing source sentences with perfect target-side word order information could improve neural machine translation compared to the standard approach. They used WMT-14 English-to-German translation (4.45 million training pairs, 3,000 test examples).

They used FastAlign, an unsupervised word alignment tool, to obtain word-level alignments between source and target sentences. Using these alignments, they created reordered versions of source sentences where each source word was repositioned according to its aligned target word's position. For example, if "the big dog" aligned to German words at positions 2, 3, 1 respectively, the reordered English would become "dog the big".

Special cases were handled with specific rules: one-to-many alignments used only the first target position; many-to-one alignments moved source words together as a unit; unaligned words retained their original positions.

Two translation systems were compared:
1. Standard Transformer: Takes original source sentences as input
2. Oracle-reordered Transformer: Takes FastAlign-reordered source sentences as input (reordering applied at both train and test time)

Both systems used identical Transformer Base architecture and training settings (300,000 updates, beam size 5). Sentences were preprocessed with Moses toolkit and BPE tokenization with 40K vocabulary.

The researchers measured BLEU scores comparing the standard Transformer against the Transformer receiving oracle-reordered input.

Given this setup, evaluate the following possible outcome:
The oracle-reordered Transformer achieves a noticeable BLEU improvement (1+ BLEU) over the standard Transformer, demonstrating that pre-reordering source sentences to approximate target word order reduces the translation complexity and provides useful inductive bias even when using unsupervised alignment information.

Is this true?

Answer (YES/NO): YES